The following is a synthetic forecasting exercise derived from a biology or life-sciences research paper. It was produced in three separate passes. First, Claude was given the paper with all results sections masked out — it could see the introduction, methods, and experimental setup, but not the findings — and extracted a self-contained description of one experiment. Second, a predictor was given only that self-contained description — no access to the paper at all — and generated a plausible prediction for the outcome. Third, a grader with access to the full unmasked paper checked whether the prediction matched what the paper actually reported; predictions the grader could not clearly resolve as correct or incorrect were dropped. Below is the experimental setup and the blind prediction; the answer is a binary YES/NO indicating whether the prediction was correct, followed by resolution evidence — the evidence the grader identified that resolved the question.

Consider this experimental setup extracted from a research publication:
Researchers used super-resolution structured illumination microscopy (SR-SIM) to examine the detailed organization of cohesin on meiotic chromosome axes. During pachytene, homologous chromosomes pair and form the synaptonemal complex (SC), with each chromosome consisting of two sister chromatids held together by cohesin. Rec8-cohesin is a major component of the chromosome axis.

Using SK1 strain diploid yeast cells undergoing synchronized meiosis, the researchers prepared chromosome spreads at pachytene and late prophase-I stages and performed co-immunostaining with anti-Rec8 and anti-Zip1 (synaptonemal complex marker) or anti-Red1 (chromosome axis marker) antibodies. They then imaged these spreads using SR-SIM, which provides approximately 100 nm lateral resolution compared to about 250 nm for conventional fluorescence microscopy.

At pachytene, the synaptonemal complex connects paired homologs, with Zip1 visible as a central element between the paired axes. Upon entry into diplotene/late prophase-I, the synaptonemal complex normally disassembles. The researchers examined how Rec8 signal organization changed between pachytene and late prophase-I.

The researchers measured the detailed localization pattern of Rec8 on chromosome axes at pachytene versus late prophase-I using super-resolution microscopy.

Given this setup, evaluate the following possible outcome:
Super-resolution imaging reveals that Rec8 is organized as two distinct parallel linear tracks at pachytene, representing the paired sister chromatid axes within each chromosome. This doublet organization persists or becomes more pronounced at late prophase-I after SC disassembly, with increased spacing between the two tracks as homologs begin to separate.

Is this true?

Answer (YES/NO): NO